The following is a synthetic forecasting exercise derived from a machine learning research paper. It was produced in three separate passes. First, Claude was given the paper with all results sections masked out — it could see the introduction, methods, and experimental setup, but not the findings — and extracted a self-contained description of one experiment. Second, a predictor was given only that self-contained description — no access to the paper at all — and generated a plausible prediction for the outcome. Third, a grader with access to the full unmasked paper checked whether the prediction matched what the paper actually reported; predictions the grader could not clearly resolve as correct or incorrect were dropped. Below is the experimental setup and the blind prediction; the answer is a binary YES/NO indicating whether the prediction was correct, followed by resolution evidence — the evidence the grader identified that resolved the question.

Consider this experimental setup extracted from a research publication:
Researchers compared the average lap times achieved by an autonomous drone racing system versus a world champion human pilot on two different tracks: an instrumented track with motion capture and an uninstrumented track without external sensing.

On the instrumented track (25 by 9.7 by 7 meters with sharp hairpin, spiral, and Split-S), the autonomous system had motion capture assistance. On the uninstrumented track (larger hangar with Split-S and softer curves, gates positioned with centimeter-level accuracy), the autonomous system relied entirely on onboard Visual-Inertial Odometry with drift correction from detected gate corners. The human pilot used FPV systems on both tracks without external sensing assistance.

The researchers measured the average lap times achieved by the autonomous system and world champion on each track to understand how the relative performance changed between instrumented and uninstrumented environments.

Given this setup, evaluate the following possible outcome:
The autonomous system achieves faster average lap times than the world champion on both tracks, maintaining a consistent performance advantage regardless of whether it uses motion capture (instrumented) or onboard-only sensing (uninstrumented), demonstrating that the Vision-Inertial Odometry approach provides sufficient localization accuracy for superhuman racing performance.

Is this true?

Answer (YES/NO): NO